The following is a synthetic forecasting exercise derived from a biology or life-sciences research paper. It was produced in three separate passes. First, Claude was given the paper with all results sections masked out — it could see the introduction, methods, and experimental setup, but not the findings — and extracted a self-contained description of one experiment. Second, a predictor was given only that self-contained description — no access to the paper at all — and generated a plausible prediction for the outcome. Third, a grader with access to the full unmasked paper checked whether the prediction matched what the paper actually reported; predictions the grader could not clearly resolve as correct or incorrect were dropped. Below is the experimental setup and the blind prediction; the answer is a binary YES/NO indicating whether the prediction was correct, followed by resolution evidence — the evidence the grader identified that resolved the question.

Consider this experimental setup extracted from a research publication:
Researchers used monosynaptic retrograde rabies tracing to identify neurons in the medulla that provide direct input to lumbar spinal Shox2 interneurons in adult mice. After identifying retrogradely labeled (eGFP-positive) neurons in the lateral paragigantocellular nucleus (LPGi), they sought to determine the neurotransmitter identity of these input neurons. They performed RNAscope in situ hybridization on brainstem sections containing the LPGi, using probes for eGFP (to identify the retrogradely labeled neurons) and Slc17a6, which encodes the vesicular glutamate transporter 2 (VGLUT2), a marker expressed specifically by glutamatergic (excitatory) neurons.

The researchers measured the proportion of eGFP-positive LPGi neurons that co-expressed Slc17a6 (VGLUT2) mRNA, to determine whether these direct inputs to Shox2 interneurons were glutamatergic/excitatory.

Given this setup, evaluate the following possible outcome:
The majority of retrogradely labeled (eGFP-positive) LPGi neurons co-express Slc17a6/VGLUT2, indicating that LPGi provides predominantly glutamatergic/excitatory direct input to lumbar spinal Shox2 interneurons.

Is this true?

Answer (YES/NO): NO